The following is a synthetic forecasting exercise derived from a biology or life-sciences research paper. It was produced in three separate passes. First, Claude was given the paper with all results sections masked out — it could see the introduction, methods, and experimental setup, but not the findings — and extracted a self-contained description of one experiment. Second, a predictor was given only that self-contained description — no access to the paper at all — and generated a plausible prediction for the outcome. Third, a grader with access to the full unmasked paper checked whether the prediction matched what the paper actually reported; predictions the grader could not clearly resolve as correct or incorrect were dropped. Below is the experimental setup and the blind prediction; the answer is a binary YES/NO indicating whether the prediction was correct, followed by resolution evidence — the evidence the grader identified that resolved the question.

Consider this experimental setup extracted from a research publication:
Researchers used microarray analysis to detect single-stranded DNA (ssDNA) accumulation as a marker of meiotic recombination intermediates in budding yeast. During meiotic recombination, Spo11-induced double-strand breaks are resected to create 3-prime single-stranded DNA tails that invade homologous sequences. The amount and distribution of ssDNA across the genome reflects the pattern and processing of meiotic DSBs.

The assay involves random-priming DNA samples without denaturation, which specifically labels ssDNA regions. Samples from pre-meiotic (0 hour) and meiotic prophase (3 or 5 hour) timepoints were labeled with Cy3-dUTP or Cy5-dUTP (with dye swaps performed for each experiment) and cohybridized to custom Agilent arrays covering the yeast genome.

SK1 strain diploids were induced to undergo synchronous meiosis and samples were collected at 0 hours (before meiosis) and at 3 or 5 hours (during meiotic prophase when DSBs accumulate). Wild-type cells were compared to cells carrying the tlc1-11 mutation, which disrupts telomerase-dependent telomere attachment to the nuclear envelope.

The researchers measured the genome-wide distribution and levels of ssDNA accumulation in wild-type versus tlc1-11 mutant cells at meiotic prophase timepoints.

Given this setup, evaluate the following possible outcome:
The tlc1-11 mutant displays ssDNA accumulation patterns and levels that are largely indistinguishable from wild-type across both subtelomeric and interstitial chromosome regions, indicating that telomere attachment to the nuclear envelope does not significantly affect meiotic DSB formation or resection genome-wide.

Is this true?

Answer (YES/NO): YES